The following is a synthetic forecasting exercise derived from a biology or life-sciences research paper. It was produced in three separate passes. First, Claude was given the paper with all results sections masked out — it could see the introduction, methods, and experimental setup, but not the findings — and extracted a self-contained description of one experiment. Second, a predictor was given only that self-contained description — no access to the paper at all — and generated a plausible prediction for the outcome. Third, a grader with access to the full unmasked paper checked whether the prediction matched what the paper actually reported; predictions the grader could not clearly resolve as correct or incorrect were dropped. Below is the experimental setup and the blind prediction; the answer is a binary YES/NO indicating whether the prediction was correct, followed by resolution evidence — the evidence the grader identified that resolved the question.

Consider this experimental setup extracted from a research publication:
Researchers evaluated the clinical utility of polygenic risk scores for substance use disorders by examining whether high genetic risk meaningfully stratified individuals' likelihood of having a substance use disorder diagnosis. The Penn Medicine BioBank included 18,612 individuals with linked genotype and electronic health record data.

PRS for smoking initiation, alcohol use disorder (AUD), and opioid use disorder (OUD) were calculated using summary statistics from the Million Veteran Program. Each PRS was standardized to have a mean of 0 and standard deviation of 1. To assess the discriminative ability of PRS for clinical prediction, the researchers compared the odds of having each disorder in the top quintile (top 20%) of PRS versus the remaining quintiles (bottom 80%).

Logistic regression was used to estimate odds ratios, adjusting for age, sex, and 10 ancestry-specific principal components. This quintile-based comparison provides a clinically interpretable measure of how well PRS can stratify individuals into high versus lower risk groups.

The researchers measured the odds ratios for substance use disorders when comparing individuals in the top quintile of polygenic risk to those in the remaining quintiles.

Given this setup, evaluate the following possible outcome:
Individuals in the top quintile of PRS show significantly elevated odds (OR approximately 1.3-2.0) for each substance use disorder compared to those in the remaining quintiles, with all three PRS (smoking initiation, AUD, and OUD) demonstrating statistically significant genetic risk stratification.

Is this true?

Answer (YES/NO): NO